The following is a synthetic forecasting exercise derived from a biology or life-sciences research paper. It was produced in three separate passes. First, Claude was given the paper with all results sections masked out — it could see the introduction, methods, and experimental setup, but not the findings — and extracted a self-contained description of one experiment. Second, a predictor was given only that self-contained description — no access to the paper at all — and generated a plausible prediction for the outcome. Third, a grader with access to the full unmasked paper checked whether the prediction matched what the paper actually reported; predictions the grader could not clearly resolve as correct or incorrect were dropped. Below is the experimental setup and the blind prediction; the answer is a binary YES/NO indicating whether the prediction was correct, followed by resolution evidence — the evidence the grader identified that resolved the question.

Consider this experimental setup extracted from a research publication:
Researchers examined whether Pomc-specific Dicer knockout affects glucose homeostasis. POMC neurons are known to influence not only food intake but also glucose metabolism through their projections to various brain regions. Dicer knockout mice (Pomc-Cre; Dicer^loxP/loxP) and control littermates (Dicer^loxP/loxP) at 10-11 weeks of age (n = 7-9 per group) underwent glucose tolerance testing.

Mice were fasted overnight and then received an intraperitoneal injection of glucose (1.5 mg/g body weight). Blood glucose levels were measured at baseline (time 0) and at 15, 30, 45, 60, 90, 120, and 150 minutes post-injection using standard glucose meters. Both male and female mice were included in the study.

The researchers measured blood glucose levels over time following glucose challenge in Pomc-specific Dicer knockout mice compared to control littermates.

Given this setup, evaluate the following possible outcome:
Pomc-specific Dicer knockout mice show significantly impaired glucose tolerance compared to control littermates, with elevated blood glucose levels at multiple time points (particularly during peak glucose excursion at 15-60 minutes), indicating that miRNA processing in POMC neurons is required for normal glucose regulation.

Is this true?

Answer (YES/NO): YES